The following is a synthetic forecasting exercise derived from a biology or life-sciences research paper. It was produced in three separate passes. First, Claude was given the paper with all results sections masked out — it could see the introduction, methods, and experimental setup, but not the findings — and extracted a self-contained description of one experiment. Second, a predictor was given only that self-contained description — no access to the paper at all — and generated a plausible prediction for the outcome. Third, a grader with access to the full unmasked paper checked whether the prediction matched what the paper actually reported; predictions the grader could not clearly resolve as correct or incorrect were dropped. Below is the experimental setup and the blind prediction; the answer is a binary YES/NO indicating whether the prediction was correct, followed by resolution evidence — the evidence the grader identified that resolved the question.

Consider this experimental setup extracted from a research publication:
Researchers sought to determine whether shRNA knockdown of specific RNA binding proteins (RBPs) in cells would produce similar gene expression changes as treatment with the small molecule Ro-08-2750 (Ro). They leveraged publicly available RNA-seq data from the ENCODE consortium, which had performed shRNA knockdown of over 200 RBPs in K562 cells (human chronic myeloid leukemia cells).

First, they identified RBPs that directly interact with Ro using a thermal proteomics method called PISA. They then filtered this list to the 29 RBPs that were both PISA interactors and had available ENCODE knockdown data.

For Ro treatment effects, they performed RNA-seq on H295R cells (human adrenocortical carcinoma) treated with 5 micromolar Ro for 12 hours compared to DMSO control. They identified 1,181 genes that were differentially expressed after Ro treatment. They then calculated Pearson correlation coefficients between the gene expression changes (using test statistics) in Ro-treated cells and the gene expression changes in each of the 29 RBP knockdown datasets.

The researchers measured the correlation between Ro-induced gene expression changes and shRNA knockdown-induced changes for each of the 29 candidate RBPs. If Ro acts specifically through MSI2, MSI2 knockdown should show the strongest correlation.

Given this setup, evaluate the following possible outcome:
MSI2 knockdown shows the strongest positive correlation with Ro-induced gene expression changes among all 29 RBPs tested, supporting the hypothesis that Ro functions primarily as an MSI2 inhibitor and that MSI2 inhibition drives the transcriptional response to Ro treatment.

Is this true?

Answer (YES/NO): NO